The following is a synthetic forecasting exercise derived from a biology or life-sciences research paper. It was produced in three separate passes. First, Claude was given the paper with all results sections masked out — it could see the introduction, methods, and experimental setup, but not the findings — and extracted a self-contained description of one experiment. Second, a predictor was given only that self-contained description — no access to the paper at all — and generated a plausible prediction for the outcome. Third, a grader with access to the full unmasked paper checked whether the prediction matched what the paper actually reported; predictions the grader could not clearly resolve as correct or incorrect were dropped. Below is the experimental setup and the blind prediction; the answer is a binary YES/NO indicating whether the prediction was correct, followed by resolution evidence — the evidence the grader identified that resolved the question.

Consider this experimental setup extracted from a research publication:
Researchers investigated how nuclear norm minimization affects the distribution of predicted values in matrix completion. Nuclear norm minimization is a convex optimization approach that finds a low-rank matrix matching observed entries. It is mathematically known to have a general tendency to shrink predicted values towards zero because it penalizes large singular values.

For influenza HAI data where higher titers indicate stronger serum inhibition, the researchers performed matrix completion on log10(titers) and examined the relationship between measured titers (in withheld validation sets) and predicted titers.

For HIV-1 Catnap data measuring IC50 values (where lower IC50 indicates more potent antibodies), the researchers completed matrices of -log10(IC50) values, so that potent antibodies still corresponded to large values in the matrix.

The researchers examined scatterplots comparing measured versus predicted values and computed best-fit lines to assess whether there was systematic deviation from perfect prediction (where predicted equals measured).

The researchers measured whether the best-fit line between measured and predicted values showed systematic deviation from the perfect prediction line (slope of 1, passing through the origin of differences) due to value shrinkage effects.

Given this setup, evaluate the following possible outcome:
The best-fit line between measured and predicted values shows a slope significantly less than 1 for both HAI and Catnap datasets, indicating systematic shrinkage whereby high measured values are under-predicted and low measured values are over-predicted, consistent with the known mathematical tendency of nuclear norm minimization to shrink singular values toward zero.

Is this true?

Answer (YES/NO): NO